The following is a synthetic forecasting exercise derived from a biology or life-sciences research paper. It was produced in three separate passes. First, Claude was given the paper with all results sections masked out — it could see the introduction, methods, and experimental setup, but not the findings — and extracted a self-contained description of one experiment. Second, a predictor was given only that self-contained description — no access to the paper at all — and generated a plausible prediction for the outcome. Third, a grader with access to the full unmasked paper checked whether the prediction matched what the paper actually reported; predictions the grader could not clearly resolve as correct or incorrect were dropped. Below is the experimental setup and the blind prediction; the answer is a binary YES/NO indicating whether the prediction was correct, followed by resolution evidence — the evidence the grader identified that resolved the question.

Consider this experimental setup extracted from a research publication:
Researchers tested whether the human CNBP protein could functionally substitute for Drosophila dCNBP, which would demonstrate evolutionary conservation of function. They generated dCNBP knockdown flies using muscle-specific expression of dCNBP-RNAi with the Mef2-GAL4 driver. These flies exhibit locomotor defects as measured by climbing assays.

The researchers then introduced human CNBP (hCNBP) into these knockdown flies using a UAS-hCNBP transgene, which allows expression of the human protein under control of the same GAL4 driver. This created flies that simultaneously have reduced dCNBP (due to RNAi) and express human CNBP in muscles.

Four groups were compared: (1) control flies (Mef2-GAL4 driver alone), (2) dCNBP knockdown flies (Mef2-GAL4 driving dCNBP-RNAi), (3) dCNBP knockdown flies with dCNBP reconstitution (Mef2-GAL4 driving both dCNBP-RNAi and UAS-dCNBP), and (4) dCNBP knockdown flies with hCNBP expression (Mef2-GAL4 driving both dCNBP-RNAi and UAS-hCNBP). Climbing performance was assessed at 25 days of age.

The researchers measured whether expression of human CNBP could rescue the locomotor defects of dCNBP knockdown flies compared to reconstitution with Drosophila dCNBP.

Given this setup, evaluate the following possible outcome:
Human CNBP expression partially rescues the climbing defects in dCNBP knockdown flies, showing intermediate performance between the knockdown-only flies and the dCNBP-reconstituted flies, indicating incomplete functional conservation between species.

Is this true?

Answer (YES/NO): NO